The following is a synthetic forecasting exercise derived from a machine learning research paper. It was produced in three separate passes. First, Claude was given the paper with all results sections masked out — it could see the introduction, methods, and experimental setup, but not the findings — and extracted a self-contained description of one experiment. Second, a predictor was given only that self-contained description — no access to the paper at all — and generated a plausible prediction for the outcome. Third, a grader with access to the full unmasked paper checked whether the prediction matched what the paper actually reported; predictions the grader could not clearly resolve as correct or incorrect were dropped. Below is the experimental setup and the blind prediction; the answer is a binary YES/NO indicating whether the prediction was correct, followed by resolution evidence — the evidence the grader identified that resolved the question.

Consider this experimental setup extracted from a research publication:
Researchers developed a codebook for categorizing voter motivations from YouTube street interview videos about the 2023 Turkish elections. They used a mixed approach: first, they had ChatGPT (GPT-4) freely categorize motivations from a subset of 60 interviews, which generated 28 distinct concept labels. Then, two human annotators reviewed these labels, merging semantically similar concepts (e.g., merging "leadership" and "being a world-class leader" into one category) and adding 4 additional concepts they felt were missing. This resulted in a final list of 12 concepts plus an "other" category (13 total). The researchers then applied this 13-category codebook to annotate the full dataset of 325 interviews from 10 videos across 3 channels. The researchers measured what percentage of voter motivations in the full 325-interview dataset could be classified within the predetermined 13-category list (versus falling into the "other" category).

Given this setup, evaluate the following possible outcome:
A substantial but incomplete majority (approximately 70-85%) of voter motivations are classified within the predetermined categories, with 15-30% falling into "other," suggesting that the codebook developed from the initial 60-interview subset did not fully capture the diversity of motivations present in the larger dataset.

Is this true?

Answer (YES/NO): YES